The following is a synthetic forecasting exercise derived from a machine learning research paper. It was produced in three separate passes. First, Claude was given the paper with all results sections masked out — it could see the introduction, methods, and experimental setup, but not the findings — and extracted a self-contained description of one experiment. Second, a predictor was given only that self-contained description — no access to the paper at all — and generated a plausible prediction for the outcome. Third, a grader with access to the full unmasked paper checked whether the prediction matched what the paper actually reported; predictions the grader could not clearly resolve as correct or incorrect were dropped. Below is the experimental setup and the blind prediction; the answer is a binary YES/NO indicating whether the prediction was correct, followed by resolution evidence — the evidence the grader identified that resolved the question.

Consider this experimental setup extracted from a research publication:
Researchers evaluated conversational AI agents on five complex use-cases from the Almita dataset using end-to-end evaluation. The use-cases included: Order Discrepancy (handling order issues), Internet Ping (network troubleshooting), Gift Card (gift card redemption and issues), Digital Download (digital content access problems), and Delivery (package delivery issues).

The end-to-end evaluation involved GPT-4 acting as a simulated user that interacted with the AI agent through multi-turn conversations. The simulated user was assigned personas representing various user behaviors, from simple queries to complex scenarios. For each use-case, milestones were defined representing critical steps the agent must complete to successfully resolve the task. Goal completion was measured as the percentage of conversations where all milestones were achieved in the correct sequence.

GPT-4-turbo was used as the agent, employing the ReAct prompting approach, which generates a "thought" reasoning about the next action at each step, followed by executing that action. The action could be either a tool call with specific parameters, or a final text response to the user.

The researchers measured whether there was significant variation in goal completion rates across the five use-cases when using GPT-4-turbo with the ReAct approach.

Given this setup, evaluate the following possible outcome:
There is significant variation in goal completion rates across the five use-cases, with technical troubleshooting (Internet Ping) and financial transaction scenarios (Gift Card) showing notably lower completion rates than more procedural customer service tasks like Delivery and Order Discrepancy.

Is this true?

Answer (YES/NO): NO